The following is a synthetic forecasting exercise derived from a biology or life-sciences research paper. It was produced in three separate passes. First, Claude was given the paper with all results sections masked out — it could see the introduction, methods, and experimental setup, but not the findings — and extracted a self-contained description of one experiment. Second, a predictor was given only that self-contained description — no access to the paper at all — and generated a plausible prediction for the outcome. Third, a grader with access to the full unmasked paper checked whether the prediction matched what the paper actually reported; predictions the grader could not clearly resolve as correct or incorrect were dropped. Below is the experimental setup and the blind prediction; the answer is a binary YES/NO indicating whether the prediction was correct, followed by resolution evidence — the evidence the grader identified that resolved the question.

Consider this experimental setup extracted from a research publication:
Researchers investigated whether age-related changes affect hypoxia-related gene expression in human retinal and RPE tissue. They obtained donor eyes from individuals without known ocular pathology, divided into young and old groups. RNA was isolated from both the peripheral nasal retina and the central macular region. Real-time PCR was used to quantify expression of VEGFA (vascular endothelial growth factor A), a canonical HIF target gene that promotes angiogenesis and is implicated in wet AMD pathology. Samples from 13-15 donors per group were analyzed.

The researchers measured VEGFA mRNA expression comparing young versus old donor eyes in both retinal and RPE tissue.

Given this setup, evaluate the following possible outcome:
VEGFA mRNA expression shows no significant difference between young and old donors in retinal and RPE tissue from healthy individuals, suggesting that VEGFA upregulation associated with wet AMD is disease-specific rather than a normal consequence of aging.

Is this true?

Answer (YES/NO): NO